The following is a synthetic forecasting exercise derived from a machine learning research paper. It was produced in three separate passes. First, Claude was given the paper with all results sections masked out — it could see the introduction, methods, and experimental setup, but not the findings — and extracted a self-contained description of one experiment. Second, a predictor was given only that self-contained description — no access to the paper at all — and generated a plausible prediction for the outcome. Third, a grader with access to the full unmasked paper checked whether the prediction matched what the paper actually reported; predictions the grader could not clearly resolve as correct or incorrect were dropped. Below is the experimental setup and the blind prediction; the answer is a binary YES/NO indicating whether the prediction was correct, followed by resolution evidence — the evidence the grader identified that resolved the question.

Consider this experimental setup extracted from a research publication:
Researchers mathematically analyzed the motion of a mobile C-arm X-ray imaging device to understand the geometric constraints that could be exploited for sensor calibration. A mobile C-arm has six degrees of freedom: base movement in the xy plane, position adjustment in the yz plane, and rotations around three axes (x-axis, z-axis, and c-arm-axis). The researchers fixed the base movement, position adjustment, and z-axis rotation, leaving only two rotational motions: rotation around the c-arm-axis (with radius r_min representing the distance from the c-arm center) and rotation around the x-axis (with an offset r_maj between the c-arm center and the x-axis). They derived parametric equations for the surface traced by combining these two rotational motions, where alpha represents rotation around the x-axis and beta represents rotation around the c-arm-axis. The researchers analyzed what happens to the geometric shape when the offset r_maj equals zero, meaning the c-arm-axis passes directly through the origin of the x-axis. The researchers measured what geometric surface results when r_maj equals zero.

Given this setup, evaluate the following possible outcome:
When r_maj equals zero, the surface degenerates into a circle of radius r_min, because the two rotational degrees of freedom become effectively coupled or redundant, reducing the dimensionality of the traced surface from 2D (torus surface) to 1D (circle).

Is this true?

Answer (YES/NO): NO